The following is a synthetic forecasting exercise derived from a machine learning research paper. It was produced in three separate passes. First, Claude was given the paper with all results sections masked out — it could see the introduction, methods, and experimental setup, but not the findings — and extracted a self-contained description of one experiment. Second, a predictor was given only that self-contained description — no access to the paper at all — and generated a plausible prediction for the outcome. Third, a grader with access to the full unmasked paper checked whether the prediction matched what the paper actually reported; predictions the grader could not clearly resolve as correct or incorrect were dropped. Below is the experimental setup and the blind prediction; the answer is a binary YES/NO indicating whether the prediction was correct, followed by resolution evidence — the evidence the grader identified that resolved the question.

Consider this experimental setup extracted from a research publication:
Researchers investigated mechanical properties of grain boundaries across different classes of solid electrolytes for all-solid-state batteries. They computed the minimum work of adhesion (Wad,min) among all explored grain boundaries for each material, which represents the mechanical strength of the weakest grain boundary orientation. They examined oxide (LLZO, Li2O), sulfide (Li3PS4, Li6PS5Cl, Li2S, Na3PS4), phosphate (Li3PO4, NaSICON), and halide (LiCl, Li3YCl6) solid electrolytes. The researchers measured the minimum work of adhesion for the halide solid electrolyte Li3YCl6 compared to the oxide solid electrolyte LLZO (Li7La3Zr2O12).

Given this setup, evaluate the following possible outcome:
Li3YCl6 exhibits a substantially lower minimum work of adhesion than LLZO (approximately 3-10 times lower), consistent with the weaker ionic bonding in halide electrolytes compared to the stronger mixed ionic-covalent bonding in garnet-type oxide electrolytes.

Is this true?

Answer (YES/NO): YES